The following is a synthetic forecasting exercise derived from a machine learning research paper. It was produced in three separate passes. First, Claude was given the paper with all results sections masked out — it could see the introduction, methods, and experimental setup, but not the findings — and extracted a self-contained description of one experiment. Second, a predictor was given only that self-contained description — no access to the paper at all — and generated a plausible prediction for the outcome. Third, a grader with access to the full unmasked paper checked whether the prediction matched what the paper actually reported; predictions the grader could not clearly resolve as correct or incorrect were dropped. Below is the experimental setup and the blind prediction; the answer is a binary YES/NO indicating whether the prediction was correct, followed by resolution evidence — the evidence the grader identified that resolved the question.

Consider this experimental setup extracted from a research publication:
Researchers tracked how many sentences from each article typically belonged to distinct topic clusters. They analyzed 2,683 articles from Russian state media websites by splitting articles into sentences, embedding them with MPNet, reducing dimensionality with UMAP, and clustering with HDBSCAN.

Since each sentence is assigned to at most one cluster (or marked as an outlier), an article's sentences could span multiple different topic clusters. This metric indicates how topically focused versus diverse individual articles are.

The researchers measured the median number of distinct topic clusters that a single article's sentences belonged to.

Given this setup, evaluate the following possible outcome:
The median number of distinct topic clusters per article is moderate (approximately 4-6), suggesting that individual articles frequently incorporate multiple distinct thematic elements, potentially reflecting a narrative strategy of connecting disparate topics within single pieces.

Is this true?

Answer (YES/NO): YES